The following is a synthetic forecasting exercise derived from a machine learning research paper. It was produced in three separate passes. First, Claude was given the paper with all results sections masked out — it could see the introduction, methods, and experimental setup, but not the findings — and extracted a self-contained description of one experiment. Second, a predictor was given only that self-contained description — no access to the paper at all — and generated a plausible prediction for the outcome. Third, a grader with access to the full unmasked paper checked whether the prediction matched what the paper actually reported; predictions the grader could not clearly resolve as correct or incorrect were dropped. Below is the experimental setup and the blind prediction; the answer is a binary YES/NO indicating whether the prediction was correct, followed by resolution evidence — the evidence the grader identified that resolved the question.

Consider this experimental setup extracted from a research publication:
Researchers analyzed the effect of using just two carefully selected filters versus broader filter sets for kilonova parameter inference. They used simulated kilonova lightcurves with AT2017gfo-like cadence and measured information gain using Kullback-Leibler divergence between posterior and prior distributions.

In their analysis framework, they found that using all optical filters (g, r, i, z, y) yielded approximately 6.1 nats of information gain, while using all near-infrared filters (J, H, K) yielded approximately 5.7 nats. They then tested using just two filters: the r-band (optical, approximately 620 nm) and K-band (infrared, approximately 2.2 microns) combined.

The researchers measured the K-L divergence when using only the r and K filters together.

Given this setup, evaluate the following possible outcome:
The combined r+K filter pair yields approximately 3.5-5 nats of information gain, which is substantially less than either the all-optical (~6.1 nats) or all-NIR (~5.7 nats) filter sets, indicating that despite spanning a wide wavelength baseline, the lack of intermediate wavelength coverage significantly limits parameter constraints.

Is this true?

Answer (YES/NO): NO